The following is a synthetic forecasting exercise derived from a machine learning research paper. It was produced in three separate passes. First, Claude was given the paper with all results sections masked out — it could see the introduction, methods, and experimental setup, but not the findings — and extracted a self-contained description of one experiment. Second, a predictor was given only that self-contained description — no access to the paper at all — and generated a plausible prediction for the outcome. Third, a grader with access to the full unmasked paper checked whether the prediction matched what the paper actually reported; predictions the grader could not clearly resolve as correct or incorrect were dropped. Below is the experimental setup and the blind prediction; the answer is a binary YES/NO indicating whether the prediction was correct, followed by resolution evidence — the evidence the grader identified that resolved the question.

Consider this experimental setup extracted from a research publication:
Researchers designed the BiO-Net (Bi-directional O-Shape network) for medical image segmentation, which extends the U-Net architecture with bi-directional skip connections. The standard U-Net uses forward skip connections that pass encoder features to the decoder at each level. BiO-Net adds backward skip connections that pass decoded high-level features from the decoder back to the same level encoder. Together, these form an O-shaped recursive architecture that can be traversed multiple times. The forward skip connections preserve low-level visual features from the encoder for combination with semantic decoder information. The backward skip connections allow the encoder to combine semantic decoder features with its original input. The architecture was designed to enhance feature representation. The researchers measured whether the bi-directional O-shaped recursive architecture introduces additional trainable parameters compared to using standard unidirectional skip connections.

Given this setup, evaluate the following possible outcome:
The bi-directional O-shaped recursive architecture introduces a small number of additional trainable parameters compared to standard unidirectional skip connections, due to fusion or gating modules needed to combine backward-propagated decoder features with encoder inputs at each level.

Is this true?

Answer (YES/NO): NO